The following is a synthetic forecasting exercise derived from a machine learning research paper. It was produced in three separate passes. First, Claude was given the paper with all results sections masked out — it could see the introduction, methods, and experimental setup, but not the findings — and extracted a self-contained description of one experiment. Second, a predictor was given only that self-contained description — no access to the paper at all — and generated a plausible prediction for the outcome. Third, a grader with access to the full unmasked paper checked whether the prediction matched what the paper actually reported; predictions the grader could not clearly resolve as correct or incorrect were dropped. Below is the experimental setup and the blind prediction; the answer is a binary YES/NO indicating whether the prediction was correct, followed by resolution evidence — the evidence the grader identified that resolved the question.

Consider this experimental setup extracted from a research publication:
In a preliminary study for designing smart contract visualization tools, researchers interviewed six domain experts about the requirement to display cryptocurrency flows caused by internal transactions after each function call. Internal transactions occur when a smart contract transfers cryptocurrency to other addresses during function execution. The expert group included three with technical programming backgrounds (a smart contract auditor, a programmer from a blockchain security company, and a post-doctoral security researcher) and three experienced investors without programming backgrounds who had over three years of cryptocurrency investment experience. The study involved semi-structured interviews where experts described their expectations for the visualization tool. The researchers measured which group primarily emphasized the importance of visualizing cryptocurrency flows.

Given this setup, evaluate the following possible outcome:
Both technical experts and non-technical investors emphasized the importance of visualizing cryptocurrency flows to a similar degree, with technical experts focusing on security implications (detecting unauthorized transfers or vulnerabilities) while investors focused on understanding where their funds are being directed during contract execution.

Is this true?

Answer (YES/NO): NO